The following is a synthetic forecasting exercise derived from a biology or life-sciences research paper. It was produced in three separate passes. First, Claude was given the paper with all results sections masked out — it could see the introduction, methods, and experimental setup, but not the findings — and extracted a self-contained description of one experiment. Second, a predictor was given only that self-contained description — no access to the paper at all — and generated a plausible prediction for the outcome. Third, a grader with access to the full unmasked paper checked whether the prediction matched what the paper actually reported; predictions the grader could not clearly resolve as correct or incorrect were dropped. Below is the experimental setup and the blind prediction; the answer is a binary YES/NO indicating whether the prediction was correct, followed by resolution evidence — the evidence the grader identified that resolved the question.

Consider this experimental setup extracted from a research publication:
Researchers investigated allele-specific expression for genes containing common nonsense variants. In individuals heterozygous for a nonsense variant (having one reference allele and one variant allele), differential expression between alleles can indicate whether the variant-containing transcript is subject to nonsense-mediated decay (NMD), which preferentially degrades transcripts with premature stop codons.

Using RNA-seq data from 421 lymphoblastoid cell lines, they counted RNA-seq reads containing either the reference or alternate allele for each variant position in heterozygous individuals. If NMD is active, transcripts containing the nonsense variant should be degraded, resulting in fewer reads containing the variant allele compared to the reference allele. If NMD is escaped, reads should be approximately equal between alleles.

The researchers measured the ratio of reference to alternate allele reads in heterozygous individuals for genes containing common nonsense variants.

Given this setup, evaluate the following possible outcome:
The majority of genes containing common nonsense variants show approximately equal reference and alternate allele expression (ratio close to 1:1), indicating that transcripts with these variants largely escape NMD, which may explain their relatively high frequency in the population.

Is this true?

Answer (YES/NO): YES